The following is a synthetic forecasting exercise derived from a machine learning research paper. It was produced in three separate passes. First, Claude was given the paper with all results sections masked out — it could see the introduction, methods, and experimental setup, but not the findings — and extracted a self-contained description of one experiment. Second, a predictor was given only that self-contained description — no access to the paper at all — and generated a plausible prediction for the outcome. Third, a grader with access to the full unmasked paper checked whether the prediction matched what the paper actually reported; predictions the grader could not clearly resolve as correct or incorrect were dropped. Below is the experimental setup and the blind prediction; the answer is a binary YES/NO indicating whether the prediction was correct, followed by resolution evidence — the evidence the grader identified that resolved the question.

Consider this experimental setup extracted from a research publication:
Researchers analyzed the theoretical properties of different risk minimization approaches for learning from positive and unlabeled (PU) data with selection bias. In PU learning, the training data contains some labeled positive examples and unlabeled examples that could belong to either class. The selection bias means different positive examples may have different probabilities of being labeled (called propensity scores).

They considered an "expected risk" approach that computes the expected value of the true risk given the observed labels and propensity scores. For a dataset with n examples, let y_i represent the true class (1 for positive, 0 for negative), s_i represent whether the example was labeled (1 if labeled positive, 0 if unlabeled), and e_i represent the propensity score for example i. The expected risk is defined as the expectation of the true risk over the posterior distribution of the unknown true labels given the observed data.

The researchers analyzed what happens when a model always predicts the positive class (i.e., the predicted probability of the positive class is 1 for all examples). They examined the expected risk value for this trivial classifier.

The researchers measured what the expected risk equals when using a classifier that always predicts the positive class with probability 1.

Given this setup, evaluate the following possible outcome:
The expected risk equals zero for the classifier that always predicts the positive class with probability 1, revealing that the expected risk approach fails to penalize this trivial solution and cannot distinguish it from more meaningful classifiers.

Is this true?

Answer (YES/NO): YES